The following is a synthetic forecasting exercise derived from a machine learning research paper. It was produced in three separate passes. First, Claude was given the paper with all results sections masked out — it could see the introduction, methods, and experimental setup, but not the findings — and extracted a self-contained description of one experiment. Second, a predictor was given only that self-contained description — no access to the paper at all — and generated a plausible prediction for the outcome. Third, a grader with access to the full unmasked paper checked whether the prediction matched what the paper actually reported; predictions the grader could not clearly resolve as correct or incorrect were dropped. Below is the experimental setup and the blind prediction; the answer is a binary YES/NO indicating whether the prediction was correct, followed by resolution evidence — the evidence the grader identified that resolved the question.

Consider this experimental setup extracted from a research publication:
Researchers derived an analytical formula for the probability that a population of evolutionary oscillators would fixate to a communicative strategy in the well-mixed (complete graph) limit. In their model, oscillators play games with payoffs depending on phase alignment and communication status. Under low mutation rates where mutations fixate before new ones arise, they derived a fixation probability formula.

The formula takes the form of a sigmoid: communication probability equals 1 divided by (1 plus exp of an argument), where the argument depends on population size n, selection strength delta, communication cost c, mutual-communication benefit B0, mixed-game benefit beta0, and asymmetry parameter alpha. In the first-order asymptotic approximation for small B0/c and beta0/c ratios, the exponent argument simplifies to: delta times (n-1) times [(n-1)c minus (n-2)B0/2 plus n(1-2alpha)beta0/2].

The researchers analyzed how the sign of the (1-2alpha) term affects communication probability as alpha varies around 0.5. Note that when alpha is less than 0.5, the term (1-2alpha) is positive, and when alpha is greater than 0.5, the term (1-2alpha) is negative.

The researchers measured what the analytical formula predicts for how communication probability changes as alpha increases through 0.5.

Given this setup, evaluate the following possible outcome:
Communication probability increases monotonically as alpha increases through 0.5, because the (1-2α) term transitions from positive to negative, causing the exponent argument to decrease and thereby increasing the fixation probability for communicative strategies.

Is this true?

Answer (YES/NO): YES